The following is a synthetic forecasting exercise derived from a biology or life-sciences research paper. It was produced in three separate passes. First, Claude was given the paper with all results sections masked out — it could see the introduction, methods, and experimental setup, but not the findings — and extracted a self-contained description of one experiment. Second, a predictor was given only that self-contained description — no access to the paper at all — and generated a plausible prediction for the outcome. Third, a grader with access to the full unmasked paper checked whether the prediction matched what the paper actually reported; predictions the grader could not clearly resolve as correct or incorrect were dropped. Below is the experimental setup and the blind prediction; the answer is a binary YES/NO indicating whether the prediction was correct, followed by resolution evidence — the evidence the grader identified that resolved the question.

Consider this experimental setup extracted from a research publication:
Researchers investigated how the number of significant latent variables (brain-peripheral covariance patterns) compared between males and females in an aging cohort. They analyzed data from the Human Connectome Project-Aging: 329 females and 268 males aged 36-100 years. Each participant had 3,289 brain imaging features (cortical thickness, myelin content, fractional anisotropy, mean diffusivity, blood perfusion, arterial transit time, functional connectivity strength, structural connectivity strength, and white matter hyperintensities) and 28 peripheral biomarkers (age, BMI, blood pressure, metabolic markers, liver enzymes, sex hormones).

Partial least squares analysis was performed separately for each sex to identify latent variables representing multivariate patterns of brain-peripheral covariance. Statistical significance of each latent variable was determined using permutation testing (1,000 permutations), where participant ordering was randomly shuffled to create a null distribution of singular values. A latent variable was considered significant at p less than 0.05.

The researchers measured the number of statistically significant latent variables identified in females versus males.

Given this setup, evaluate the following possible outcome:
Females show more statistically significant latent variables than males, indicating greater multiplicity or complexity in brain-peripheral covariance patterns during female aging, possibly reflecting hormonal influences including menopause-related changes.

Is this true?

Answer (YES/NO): NO